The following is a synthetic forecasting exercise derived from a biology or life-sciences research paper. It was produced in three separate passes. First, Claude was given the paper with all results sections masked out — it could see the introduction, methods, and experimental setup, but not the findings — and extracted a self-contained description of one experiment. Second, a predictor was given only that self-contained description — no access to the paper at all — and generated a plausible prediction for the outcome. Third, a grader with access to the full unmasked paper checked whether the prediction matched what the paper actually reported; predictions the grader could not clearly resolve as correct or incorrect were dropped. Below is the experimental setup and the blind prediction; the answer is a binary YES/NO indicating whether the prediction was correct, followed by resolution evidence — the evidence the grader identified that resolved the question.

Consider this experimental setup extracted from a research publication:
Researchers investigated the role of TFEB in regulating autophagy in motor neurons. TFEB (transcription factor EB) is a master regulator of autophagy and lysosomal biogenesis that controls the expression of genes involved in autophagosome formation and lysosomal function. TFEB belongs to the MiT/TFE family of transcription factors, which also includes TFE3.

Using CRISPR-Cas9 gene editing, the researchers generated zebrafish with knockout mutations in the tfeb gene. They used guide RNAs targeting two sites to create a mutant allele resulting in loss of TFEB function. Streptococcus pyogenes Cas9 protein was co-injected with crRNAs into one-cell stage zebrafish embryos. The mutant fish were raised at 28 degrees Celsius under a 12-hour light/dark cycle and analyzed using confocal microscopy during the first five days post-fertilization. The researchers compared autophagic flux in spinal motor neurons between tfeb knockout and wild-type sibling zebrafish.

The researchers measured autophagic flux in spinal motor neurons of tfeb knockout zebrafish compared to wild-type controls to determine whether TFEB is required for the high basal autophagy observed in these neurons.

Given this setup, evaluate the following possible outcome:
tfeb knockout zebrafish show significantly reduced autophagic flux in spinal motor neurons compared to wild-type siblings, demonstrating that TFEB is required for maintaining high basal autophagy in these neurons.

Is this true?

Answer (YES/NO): NO